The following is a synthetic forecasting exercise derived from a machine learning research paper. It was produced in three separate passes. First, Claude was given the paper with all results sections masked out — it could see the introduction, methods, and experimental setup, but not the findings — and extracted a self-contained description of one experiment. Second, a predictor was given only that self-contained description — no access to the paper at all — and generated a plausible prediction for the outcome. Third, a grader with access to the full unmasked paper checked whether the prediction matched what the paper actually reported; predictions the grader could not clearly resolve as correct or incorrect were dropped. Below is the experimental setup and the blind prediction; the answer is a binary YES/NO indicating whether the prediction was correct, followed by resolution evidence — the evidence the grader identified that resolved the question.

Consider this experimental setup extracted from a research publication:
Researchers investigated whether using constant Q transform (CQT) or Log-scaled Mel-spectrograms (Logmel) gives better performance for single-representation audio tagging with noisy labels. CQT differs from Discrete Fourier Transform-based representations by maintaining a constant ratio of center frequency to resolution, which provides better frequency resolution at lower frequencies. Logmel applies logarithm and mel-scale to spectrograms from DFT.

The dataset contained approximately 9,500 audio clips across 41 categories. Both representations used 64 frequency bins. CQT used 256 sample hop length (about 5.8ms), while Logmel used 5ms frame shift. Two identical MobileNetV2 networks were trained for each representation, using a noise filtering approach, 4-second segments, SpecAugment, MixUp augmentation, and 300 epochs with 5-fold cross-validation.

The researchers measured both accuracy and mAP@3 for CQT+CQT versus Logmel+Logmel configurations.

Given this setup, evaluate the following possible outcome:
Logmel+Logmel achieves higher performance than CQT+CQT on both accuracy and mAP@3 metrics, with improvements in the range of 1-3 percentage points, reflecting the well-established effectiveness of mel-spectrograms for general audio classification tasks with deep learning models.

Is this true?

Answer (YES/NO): NO